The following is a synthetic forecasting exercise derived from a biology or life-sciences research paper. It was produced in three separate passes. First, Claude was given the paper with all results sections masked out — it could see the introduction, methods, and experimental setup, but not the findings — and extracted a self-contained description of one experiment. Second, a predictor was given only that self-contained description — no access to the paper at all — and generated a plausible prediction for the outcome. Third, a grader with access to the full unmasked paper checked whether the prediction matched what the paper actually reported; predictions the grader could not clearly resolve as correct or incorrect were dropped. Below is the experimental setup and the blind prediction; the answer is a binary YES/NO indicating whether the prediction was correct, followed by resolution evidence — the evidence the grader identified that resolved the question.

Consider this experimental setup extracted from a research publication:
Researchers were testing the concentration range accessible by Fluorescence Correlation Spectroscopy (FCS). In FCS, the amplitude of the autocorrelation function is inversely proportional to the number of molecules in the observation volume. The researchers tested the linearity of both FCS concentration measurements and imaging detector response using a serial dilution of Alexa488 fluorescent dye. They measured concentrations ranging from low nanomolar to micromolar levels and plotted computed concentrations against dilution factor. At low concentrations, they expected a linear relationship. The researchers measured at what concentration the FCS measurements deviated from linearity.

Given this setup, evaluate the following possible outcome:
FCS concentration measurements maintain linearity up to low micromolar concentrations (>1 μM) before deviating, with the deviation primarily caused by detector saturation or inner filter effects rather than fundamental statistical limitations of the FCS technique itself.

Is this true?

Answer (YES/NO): NO